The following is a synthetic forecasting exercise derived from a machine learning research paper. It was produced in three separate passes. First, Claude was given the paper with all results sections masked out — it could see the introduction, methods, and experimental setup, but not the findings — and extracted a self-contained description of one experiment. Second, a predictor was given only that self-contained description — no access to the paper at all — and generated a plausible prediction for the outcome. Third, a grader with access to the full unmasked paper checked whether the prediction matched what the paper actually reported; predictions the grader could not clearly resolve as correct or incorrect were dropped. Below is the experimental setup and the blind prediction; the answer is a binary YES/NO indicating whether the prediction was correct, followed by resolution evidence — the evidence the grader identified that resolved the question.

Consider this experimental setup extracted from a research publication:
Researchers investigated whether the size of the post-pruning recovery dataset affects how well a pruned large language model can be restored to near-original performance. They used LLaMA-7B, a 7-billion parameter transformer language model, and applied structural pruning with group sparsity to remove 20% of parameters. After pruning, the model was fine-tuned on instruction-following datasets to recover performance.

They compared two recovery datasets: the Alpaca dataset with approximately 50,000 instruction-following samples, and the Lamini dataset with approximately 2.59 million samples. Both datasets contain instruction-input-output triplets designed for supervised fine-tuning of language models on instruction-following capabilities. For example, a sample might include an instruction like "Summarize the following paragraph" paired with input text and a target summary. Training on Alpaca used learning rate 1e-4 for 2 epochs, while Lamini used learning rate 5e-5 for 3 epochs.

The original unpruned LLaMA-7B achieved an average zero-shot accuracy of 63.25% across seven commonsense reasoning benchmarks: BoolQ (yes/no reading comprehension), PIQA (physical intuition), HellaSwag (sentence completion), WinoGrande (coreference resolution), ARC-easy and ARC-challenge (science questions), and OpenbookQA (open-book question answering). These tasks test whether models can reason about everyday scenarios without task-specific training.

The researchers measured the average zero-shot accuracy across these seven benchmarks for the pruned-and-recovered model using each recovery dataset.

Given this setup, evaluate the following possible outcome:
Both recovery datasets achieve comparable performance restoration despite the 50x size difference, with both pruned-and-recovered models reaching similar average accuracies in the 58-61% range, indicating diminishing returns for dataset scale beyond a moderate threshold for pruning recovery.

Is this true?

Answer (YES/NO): NO